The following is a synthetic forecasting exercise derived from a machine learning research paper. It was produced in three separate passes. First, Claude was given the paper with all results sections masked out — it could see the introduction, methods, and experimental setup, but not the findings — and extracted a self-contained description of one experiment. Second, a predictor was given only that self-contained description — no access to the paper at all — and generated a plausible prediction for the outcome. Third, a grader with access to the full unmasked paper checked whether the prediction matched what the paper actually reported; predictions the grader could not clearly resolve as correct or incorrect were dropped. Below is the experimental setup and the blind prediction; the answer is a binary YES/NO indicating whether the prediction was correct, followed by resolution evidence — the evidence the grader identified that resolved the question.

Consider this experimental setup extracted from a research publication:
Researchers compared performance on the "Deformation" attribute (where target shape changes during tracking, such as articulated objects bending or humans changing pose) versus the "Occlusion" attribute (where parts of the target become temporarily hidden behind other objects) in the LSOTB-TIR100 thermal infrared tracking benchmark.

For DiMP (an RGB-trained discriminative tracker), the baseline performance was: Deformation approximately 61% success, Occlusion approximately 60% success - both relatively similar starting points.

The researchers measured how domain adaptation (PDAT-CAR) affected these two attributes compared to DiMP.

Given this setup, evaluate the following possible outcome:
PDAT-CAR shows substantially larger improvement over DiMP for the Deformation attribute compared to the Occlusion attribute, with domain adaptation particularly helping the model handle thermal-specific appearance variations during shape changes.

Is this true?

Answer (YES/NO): NO